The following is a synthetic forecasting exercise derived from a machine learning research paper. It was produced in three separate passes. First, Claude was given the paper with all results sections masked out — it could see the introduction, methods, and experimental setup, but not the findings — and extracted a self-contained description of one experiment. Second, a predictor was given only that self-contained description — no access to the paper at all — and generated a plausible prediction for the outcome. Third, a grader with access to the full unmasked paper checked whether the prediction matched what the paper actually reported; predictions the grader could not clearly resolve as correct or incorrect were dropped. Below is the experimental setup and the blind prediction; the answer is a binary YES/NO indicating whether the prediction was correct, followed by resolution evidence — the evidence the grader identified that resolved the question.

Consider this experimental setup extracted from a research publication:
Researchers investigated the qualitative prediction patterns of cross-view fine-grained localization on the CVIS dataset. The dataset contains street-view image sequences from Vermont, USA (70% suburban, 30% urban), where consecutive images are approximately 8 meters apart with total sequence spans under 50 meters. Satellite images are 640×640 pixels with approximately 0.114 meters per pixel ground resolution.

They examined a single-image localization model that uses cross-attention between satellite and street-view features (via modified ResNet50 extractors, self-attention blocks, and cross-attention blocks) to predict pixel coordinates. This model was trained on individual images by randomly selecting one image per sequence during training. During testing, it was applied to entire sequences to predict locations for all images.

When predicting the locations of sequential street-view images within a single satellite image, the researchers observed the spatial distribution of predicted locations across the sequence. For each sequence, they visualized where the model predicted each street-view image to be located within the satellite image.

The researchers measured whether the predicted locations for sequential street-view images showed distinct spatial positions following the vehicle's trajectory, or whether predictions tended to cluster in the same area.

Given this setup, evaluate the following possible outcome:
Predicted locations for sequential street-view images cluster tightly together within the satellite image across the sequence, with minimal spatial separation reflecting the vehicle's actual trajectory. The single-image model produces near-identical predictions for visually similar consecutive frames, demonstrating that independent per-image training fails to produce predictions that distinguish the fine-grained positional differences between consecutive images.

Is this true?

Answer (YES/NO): YES